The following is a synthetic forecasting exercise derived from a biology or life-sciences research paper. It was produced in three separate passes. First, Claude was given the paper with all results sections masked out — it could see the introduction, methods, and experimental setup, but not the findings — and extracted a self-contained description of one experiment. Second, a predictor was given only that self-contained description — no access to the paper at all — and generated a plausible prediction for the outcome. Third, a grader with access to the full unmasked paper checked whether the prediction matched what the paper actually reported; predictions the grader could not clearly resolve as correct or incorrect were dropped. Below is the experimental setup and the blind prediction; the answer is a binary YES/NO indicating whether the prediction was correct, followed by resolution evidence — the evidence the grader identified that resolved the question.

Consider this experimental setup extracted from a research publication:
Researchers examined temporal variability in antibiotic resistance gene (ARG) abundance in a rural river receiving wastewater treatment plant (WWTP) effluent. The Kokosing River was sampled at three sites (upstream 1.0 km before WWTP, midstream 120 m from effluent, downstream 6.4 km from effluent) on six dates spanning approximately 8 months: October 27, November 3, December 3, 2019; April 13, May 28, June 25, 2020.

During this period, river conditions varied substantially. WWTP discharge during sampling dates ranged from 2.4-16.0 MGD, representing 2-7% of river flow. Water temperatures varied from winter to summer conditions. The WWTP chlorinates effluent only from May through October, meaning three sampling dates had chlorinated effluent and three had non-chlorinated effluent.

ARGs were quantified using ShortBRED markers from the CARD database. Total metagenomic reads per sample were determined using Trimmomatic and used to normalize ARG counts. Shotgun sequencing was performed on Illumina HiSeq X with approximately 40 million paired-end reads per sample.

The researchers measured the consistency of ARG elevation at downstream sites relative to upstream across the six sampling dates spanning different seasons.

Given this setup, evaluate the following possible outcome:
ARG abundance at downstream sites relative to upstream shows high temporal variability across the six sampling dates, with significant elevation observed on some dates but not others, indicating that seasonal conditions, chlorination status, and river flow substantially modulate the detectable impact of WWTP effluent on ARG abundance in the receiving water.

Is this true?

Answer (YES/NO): NO